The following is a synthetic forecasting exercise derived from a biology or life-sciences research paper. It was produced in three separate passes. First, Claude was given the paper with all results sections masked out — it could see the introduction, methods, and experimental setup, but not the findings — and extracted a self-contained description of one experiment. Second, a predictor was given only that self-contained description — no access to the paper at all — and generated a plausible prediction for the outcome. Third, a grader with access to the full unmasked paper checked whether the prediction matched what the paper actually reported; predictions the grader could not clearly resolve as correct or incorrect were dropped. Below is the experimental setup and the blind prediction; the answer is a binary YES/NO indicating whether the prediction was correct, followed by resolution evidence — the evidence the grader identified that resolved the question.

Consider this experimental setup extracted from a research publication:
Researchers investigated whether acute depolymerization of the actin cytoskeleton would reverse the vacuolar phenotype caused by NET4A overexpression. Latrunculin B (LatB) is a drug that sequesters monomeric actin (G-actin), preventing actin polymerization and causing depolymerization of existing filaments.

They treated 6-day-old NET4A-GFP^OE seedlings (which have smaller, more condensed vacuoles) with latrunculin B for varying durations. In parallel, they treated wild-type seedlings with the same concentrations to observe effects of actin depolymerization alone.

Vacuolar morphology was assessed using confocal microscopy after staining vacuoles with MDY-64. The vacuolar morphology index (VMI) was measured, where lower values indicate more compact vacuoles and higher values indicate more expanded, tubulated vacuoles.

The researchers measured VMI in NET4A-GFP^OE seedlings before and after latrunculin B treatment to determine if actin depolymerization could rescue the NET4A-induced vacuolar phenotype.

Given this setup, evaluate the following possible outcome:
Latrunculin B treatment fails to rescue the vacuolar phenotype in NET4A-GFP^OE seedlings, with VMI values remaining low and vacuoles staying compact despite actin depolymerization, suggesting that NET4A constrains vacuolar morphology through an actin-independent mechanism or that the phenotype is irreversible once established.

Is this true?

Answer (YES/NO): YES